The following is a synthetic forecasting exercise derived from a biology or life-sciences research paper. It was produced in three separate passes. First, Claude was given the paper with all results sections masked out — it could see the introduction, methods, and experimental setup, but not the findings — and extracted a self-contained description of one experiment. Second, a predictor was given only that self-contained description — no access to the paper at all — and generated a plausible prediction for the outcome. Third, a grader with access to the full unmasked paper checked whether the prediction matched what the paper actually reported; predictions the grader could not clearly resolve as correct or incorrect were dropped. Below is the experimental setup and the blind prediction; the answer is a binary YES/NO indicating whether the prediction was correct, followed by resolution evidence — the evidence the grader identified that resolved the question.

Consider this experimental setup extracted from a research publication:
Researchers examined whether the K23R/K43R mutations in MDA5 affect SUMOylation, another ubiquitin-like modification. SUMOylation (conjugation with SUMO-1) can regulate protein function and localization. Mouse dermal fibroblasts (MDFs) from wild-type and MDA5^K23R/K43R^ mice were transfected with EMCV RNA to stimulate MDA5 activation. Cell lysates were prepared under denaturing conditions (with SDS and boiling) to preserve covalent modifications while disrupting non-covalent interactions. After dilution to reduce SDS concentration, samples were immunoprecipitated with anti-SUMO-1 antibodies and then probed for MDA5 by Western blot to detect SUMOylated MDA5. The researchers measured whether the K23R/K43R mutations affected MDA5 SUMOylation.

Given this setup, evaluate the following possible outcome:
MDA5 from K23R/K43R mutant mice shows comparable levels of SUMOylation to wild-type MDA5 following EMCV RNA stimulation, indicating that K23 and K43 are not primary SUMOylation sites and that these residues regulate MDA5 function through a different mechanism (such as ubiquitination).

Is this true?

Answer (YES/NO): NO